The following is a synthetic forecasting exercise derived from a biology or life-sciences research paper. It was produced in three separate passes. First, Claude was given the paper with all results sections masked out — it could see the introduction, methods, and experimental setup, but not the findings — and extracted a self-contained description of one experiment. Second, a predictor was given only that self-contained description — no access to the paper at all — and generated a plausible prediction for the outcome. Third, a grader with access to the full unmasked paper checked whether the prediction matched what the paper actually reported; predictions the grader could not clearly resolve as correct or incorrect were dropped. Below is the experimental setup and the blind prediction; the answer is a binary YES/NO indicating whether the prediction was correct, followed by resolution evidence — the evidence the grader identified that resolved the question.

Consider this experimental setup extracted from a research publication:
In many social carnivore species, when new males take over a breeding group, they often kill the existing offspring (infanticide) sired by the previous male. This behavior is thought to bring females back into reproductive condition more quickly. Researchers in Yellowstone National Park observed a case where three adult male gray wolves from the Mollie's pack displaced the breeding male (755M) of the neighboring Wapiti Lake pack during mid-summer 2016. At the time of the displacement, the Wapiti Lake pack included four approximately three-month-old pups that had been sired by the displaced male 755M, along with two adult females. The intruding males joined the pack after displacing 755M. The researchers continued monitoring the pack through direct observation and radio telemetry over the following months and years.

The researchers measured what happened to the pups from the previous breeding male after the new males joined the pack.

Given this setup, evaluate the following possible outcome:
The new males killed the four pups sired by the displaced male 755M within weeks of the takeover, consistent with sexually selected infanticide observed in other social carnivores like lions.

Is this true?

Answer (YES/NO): NO